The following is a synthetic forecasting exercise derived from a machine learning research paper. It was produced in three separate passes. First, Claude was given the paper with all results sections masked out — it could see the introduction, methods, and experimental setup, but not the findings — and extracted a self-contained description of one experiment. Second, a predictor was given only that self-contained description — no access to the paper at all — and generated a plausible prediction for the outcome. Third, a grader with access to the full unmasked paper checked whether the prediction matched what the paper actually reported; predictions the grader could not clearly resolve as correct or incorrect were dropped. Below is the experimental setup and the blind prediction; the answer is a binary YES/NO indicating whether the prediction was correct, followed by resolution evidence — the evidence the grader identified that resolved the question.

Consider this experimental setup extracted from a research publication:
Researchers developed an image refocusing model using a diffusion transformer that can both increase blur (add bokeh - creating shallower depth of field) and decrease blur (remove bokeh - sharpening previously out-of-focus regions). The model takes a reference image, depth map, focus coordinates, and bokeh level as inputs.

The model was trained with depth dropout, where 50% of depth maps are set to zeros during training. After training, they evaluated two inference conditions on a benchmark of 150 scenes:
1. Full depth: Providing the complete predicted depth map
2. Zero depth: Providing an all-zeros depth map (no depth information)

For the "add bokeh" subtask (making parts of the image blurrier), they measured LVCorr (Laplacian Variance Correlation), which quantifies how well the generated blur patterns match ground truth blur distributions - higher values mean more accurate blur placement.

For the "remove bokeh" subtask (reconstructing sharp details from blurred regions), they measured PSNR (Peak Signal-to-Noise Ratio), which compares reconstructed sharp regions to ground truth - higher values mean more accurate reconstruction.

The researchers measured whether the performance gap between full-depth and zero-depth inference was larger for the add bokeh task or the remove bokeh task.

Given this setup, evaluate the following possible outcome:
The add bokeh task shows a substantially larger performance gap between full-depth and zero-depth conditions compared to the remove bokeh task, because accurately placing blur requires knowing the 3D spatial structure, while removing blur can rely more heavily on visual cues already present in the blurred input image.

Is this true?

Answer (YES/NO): YES